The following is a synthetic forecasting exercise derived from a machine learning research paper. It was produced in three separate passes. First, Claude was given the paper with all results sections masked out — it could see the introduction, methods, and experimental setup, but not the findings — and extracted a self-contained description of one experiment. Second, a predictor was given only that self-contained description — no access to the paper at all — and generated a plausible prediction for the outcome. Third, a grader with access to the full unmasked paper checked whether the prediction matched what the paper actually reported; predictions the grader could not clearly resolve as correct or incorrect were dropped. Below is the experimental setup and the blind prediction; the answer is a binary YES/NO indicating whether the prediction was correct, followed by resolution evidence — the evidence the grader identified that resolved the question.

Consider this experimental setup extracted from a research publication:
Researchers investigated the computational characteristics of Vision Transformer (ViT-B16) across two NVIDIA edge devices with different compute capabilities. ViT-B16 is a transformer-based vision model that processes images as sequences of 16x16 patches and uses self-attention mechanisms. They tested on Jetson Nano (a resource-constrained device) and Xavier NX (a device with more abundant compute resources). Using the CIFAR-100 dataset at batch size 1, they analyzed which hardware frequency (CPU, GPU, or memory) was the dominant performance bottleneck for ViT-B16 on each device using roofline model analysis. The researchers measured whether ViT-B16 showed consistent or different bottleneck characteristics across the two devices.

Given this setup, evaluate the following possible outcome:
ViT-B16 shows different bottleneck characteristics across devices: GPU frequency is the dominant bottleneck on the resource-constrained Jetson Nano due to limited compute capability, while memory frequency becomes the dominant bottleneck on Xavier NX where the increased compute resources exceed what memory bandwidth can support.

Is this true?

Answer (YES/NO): NO